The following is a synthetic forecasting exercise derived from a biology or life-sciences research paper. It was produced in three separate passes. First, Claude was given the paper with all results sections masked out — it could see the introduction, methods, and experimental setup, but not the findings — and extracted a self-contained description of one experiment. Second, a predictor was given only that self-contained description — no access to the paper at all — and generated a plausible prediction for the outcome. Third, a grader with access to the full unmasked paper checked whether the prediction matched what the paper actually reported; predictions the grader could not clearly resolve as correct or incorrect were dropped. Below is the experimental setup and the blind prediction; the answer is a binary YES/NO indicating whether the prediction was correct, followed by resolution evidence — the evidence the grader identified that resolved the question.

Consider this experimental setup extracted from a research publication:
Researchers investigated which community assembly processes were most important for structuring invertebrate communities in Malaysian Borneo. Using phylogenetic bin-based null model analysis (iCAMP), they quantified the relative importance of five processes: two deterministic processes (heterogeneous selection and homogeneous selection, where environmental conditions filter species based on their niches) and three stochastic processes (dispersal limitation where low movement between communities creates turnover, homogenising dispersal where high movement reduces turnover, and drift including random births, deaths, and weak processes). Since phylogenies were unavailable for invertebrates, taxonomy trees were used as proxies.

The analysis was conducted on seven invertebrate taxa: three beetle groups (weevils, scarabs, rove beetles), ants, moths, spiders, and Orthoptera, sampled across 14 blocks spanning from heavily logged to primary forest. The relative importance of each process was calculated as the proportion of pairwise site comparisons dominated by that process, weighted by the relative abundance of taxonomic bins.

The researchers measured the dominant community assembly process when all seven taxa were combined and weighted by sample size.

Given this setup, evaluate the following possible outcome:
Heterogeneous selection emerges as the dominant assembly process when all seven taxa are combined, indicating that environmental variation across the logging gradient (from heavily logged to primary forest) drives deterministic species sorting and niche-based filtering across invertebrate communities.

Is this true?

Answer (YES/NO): NO